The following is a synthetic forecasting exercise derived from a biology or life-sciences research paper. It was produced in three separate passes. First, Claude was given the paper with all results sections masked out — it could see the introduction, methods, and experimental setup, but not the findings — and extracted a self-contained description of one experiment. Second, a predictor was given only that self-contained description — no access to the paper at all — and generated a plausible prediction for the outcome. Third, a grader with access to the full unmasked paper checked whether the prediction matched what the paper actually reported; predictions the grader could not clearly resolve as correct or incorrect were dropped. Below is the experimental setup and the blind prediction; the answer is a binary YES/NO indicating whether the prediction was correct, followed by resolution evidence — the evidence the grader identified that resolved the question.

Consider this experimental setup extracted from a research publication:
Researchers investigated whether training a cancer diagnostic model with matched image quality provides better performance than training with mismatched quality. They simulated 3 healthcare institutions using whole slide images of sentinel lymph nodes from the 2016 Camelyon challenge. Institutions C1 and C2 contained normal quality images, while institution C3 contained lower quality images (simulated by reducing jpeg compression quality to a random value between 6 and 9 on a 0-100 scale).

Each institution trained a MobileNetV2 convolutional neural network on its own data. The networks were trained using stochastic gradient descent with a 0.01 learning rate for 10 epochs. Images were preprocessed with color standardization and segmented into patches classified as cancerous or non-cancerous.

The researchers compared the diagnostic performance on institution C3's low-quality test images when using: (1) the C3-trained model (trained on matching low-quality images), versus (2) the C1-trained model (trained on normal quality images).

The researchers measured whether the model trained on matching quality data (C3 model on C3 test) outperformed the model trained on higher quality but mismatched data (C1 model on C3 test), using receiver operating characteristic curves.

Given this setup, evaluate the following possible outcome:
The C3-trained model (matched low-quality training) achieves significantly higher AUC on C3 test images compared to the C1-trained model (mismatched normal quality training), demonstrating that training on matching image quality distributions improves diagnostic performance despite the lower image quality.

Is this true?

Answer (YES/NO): YES